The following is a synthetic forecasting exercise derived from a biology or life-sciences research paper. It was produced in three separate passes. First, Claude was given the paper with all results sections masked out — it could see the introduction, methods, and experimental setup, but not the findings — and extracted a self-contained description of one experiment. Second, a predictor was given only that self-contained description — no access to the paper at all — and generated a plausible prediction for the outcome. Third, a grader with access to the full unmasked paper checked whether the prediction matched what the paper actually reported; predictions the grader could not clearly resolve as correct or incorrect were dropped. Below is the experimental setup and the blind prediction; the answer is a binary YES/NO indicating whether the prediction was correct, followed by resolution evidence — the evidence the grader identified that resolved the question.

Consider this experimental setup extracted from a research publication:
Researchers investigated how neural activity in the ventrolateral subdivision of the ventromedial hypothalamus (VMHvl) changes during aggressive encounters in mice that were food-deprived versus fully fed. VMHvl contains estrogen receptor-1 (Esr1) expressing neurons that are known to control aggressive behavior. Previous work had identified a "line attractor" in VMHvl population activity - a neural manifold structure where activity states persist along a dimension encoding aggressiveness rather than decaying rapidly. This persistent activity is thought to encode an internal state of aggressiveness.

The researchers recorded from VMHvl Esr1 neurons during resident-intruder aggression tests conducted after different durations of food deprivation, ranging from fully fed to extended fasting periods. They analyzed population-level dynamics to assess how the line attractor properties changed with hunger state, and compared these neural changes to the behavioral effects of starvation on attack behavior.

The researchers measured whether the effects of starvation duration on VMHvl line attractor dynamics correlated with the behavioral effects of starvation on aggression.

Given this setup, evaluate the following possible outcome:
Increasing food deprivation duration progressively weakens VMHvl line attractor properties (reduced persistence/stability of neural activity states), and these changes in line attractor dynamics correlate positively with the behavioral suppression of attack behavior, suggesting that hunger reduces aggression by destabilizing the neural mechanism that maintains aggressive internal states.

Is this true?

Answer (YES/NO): NO